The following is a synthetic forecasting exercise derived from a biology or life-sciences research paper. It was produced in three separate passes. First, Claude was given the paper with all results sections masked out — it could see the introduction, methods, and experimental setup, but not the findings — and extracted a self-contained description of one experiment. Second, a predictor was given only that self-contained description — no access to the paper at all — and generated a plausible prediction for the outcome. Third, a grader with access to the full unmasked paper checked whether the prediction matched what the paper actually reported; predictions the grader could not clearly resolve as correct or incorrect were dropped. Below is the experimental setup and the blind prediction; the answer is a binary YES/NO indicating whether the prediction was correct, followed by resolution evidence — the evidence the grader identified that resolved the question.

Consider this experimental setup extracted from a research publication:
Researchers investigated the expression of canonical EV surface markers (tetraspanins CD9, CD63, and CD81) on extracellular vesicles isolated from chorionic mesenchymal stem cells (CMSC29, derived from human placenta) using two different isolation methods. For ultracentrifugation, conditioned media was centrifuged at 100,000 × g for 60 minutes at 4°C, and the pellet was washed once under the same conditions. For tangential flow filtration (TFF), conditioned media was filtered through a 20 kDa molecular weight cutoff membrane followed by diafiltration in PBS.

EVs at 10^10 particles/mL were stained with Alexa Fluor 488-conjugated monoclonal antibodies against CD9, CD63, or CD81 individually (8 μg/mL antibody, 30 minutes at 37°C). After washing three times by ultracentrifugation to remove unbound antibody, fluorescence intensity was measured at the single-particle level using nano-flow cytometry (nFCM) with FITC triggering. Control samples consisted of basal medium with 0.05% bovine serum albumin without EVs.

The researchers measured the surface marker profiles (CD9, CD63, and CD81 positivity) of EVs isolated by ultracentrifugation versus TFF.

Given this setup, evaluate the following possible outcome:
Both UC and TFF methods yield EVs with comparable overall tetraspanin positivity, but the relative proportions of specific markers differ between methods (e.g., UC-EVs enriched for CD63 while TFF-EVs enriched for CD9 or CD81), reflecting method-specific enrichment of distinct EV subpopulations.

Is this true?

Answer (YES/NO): NO